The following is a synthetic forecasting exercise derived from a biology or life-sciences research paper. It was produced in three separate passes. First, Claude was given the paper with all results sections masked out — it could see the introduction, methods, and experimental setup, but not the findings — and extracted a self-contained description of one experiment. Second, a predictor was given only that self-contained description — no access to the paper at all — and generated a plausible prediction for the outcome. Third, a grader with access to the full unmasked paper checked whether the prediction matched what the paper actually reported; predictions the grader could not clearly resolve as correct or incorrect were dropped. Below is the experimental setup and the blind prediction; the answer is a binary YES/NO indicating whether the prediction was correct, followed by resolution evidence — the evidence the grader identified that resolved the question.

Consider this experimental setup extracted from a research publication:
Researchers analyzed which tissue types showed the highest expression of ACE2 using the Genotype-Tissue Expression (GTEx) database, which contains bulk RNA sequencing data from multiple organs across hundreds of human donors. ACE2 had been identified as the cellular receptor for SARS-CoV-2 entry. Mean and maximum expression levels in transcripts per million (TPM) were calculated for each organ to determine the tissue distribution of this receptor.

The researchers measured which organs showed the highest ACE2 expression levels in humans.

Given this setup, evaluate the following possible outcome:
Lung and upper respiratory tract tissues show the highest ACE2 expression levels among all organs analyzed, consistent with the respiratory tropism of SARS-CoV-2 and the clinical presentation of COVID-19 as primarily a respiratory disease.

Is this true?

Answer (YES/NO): NO